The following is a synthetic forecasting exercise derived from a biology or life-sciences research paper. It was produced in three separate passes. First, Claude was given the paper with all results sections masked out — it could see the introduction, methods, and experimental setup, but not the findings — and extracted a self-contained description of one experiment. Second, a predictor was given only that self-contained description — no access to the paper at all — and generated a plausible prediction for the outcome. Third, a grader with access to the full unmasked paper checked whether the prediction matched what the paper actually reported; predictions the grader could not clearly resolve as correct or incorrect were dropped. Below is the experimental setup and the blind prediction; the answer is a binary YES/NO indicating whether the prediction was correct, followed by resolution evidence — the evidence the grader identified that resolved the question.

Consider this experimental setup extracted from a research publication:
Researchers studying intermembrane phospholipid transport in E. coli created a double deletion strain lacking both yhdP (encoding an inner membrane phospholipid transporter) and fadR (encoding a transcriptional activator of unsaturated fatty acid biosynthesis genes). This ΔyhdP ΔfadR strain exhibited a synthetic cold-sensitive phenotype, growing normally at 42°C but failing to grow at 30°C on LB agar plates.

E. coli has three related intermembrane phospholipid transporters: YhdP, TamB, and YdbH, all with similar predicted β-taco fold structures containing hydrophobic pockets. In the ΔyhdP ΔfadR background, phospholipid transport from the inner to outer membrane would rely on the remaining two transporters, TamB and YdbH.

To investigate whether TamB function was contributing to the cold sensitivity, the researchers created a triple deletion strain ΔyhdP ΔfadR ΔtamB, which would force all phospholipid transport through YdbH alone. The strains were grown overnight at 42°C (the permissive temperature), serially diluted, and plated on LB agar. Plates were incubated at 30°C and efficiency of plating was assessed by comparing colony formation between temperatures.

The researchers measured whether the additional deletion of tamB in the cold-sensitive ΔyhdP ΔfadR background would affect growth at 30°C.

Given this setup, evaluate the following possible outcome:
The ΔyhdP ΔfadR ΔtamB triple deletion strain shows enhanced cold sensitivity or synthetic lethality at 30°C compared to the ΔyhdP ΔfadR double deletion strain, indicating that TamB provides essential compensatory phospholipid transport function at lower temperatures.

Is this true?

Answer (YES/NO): NO